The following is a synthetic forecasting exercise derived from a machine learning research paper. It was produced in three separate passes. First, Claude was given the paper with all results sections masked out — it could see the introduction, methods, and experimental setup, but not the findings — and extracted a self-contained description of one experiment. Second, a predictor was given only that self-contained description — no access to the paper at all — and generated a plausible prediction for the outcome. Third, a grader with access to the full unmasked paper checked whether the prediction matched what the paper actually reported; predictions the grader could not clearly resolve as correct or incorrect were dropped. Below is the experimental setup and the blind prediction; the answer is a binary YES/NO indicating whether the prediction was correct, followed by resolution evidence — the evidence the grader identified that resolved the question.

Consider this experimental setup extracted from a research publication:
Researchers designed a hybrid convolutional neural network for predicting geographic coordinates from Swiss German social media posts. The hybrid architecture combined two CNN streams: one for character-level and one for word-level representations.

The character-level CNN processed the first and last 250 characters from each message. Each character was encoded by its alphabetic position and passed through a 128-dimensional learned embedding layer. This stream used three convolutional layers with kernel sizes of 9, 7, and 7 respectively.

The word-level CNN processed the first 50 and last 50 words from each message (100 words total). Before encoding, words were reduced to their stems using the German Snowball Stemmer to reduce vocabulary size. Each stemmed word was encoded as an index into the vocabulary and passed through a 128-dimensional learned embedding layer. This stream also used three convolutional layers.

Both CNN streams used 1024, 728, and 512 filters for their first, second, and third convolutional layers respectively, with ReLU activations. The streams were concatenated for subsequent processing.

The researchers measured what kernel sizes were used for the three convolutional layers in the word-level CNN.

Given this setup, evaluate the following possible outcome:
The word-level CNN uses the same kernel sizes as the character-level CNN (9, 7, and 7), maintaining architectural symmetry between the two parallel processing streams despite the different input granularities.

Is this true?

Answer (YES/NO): NO